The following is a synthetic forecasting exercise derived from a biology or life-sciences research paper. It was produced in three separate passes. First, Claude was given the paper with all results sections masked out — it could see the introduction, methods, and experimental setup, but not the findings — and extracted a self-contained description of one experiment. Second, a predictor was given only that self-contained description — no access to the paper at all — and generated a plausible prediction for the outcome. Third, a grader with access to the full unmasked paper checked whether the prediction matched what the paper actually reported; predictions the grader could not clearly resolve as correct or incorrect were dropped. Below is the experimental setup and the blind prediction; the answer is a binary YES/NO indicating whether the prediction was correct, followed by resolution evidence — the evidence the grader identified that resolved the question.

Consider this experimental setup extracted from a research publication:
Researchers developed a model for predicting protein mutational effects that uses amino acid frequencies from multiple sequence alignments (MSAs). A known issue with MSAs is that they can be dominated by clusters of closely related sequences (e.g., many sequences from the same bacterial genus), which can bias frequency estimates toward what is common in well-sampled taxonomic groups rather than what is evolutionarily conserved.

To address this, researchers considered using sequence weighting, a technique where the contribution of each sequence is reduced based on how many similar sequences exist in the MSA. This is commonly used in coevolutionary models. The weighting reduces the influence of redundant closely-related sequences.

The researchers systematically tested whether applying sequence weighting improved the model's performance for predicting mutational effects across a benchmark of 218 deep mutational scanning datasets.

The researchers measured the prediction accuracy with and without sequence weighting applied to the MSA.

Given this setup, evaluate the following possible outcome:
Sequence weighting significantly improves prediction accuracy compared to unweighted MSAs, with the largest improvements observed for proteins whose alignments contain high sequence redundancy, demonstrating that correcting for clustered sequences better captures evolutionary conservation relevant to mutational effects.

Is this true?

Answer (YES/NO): NO